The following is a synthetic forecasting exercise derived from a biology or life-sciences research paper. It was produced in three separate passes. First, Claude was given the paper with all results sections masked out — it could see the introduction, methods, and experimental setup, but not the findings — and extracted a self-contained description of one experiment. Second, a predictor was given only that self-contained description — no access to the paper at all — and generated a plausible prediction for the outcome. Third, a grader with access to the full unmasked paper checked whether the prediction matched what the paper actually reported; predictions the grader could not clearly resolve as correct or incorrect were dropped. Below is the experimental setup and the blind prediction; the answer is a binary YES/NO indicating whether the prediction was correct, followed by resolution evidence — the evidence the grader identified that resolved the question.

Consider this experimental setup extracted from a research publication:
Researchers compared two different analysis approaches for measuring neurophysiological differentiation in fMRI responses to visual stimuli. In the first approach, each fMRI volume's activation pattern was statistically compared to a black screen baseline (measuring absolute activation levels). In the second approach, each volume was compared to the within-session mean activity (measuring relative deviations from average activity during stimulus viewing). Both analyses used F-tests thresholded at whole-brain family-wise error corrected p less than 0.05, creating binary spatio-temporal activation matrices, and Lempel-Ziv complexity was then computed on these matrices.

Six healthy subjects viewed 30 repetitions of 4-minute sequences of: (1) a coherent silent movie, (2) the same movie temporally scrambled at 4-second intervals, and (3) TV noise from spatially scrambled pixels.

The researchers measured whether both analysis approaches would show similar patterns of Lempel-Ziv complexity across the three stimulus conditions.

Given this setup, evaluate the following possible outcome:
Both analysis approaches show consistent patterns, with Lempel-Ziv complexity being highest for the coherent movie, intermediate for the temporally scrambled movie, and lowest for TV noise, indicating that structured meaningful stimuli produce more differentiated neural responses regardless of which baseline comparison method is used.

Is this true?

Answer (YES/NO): YES